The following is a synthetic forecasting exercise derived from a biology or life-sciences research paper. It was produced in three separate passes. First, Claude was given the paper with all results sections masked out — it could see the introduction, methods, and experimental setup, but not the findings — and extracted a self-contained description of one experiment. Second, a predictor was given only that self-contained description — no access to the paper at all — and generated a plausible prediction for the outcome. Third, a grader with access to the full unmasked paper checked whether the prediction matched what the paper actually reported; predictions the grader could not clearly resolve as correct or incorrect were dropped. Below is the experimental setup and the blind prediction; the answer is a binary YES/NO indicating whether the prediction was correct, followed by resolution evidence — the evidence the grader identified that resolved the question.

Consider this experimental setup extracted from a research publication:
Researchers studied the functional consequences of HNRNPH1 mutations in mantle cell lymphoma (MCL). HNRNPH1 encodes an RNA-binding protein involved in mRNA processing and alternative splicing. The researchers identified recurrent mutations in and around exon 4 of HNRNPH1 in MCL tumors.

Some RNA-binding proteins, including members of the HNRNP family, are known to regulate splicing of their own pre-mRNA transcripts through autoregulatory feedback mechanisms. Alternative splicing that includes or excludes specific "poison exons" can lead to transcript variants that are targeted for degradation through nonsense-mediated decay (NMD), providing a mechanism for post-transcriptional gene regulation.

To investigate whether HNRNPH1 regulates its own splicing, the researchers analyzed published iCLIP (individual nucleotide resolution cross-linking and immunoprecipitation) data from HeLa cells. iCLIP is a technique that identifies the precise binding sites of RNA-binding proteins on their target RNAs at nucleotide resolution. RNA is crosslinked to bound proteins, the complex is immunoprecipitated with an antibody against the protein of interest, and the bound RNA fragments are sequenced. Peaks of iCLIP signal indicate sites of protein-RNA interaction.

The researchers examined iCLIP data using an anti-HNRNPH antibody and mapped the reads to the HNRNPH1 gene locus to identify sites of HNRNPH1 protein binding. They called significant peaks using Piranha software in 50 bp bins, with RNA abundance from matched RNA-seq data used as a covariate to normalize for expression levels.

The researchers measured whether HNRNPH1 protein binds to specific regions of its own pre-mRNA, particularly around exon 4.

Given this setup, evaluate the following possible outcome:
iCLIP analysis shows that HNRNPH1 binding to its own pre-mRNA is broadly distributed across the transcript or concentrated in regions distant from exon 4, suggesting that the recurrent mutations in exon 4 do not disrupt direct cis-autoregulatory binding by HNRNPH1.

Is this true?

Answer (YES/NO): NO